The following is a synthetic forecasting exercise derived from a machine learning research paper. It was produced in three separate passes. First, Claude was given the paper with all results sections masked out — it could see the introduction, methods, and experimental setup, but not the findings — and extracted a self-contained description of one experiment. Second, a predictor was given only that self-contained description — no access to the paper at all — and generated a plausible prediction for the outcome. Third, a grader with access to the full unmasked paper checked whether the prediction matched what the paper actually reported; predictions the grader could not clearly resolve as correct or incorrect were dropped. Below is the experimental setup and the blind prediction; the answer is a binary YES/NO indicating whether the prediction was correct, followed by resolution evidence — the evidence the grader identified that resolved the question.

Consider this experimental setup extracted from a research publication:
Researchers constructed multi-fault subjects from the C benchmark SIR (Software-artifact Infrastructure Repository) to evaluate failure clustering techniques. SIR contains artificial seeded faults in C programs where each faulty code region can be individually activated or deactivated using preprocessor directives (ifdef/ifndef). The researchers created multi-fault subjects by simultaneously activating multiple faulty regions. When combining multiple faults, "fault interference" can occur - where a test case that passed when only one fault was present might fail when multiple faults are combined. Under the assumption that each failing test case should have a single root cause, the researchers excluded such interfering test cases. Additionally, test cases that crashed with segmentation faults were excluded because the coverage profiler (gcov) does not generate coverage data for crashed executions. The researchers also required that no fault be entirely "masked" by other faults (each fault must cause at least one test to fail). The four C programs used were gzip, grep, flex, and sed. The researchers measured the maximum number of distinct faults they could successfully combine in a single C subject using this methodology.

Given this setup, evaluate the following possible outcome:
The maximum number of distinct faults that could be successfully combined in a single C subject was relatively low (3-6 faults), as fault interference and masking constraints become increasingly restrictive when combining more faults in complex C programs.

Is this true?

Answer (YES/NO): YES